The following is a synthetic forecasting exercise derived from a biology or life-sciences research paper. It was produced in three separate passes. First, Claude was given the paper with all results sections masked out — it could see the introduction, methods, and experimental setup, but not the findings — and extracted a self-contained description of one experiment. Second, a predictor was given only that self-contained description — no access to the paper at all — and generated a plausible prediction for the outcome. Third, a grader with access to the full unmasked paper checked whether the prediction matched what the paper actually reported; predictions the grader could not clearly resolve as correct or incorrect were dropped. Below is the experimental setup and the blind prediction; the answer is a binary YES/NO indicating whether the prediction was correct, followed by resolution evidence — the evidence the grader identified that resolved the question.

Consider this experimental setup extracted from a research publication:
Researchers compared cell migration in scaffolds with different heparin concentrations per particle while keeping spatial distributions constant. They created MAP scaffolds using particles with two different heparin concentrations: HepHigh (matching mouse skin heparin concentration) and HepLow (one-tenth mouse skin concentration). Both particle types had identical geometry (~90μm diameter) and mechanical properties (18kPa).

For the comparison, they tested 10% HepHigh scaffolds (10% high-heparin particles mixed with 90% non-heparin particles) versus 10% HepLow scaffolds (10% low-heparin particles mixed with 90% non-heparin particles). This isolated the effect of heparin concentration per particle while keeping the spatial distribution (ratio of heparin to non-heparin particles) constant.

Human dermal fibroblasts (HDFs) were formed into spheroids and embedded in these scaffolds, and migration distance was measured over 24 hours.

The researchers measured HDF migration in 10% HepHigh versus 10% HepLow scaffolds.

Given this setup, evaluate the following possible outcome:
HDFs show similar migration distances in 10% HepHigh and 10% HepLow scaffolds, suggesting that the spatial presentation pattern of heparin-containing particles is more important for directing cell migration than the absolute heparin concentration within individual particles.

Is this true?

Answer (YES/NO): NO